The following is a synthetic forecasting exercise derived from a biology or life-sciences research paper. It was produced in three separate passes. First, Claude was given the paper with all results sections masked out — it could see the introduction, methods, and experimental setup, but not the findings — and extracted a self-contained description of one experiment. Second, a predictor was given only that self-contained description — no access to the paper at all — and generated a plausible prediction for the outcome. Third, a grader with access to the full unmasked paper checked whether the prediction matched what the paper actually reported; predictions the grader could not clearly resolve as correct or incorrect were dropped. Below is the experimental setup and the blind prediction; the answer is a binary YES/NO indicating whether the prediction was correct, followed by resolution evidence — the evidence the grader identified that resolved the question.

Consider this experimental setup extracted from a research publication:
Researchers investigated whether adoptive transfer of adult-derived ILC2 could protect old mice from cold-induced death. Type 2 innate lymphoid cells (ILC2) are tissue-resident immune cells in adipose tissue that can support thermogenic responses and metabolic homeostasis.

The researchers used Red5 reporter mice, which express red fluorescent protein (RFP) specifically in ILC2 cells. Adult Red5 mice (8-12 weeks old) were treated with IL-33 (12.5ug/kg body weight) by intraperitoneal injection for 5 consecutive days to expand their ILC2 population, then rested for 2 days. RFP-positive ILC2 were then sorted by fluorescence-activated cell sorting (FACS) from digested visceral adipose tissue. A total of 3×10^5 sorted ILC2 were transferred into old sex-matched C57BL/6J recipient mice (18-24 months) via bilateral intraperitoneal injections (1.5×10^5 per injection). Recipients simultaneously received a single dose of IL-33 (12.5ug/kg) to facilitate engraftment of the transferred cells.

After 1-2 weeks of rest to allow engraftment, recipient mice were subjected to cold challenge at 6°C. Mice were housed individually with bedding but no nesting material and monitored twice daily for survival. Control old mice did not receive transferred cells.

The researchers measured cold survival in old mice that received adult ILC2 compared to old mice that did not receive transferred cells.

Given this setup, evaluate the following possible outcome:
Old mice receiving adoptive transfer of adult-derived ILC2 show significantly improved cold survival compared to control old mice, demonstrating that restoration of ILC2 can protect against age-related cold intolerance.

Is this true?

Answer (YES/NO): YES